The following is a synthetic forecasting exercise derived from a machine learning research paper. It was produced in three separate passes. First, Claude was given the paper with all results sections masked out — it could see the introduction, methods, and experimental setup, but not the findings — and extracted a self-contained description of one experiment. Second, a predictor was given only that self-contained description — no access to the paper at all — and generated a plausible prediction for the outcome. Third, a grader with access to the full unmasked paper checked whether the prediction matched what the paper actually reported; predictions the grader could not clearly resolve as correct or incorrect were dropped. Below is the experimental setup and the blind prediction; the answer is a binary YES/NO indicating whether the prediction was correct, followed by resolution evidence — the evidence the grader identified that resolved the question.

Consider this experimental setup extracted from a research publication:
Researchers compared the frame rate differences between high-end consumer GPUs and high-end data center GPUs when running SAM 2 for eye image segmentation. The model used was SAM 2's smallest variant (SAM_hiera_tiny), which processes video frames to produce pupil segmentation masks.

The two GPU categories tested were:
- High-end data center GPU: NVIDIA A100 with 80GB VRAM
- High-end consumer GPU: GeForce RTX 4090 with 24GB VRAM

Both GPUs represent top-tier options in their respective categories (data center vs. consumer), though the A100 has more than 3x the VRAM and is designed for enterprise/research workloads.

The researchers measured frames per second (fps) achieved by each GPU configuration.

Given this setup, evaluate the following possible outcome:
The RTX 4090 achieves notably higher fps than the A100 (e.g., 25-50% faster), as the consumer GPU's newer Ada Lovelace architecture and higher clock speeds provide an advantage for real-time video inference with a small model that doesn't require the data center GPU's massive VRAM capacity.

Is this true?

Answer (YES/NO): NO